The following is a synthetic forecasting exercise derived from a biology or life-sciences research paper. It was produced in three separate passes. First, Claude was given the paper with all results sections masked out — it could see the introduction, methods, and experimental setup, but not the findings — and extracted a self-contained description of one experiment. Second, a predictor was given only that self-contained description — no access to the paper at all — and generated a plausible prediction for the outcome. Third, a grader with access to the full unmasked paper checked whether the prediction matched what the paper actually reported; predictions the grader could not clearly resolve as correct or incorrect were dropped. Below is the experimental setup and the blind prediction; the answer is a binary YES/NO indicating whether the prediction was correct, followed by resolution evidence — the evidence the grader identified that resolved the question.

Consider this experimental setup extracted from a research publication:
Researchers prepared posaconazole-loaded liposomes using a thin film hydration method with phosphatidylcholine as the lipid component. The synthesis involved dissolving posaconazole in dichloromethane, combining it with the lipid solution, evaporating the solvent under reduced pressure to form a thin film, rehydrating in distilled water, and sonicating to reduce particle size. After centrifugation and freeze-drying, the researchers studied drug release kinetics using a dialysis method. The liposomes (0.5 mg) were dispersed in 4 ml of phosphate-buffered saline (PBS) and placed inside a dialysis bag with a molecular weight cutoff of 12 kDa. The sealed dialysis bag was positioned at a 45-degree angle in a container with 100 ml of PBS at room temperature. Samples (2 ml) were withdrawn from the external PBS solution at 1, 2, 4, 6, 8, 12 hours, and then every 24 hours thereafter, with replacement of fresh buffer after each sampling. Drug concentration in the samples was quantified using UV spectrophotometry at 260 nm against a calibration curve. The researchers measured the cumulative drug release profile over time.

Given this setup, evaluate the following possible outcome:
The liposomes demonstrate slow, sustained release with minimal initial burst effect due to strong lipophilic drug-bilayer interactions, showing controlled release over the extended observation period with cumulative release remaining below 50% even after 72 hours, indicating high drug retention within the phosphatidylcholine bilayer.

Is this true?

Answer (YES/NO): NO